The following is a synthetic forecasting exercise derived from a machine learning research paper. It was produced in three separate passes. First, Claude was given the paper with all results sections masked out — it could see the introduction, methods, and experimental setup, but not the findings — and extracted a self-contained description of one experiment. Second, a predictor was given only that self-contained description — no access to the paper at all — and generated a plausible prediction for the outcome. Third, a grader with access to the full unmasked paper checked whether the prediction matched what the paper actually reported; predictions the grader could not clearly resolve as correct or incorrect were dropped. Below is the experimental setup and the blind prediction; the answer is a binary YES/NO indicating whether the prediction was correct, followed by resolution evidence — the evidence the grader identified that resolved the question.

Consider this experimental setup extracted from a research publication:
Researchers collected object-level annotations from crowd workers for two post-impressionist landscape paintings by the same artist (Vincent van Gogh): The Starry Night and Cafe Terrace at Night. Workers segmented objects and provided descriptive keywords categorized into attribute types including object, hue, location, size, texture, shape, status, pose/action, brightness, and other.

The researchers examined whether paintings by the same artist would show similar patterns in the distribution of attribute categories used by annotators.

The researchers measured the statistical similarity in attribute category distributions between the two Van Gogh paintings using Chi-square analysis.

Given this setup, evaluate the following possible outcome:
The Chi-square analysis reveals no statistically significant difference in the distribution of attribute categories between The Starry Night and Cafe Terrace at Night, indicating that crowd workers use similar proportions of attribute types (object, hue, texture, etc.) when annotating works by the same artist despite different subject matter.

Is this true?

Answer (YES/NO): NO